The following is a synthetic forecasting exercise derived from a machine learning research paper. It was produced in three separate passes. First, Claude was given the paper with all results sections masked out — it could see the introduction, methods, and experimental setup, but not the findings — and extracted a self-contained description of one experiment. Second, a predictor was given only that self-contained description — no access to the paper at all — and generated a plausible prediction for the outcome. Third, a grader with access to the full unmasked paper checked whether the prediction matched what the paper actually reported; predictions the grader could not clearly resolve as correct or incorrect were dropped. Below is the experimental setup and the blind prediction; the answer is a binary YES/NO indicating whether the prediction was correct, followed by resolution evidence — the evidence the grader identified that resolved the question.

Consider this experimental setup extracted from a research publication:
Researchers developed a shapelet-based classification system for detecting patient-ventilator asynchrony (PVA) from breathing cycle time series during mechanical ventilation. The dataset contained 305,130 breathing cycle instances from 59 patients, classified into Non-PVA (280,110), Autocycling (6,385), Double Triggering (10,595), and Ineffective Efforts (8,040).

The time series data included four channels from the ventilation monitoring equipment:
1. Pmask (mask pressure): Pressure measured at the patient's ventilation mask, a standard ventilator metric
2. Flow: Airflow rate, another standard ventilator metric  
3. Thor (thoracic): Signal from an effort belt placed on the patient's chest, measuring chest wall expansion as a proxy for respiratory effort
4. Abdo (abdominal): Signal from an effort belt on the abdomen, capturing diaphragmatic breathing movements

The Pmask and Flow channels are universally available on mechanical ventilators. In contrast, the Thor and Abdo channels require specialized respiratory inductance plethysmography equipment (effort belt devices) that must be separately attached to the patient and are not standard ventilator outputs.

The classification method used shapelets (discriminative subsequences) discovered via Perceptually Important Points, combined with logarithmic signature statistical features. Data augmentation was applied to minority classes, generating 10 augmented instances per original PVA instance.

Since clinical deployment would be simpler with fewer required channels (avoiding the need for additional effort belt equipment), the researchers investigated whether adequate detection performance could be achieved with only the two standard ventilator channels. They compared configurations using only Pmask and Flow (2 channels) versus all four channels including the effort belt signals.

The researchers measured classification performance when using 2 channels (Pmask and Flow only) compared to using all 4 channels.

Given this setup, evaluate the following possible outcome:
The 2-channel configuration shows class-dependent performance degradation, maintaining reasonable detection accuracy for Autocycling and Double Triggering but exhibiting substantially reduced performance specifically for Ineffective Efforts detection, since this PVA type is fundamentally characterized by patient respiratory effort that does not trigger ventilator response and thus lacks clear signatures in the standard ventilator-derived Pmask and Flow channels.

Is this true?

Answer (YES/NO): YES